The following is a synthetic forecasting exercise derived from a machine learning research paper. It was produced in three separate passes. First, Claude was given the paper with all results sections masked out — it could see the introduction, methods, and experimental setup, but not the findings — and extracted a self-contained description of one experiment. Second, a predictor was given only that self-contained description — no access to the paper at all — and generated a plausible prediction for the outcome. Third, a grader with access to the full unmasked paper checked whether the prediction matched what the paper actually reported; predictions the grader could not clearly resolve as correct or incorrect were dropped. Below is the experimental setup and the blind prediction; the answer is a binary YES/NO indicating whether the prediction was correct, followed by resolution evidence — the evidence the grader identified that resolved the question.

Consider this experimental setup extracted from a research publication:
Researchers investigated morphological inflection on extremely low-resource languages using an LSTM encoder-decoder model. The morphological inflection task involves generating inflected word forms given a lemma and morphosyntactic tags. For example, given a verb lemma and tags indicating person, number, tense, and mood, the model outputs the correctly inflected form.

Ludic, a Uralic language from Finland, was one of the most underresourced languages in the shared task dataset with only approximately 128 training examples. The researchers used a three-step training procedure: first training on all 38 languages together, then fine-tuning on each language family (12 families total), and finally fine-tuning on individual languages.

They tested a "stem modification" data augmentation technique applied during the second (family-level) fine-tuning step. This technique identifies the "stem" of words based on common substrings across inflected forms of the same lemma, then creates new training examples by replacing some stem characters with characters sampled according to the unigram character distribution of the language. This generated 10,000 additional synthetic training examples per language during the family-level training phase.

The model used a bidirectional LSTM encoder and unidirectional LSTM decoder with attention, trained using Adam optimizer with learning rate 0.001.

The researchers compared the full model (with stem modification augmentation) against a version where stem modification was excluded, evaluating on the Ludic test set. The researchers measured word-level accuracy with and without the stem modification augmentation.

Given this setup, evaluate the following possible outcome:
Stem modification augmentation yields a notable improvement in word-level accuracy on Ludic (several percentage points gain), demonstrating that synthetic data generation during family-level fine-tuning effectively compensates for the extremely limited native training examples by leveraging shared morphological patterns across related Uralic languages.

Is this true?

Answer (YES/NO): NO